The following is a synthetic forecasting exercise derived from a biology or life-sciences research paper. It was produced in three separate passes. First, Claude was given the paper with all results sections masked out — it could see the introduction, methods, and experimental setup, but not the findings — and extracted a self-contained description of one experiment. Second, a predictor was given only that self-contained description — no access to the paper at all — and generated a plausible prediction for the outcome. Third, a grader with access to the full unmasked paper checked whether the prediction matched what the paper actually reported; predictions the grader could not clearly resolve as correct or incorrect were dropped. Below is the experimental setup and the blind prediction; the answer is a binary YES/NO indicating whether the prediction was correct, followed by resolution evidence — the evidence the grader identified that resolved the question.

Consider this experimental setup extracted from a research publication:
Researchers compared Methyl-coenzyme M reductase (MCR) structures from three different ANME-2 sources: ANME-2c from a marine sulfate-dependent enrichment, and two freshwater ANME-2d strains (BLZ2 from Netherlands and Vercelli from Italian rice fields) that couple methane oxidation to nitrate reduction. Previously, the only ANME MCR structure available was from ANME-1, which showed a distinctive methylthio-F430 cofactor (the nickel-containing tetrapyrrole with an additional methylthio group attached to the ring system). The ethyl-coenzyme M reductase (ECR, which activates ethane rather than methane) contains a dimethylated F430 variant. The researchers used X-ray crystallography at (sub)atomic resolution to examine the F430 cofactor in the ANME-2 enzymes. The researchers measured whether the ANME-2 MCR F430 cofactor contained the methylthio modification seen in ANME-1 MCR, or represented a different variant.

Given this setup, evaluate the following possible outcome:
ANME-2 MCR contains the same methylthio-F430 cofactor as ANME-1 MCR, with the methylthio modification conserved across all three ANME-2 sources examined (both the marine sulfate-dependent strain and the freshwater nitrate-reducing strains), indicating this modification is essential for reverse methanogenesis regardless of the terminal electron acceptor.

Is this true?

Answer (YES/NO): NO